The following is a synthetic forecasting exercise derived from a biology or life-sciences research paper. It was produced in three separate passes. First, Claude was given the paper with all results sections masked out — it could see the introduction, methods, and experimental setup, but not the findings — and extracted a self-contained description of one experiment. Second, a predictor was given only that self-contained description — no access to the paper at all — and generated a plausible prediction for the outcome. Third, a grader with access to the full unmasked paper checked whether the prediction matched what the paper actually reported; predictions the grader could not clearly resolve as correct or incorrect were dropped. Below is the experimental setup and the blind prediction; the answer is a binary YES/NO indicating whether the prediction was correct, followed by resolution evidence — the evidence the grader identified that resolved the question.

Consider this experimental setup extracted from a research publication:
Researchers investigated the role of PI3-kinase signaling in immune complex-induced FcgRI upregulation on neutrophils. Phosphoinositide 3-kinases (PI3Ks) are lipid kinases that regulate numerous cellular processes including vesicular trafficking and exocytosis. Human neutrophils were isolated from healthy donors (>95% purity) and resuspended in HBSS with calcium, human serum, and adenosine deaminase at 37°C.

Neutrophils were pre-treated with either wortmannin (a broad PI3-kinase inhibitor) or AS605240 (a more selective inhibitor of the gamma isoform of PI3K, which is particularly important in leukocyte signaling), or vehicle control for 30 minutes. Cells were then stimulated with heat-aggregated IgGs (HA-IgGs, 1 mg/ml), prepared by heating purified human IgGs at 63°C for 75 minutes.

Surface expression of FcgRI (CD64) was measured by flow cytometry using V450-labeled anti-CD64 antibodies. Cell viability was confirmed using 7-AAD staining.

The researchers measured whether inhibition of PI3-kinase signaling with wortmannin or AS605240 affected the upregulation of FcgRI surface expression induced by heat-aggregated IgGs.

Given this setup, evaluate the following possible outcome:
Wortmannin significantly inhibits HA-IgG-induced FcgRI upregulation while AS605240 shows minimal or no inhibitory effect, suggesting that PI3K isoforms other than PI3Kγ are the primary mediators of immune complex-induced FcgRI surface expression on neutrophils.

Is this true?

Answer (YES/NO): NO